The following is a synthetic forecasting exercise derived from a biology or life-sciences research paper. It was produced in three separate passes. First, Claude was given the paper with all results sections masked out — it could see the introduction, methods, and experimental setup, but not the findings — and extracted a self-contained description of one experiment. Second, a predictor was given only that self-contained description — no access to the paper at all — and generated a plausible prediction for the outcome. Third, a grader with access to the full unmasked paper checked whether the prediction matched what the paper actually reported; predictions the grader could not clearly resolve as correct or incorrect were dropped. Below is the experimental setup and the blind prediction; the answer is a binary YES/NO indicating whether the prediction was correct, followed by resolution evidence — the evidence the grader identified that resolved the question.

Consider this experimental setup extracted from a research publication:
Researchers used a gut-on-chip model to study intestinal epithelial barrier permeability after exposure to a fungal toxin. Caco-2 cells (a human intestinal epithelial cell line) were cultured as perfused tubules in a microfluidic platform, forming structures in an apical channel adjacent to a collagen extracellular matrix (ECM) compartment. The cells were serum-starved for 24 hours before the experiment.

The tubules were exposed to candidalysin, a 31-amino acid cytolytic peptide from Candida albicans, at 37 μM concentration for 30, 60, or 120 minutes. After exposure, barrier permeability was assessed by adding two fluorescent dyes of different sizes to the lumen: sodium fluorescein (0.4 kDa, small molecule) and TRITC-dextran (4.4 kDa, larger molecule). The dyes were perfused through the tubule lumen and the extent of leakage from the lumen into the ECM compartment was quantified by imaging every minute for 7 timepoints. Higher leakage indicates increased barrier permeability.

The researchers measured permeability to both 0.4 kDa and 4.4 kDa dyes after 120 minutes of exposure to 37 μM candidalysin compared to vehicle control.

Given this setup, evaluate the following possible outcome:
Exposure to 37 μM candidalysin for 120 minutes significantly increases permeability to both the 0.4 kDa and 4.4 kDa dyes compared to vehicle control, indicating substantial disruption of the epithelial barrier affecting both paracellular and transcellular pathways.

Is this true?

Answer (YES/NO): NO